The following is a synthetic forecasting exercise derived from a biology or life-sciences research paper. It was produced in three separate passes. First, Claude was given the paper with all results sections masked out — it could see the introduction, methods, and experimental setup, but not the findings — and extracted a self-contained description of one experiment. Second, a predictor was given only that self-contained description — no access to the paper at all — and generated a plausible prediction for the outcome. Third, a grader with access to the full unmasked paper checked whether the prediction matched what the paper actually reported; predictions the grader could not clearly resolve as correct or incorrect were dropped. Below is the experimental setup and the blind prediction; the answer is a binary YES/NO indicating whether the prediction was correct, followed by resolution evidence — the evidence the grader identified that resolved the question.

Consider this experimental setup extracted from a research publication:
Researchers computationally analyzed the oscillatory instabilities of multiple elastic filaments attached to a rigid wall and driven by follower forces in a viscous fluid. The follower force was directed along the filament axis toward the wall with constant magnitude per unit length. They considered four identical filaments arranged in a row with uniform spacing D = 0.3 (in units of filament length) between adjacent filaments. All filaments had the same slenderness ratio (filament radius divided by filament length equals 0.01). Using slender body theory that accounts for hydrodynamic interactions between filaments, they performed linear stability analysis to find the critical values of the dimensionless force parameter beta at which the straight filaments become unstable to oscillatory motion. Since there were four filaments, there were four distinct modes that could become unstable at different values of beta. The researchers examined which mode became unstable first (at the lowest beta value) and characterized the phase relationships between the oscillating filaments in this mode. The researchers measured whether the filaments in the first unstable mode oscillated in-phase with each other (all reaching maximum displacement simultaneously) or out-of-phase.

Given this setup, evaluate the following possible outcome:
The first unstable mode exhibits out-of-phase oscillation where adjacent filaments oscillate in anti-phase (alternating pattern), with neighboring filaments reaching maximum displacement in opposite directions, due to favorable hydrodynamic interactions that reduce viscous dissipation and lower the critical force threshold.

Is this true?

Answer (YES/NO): NO